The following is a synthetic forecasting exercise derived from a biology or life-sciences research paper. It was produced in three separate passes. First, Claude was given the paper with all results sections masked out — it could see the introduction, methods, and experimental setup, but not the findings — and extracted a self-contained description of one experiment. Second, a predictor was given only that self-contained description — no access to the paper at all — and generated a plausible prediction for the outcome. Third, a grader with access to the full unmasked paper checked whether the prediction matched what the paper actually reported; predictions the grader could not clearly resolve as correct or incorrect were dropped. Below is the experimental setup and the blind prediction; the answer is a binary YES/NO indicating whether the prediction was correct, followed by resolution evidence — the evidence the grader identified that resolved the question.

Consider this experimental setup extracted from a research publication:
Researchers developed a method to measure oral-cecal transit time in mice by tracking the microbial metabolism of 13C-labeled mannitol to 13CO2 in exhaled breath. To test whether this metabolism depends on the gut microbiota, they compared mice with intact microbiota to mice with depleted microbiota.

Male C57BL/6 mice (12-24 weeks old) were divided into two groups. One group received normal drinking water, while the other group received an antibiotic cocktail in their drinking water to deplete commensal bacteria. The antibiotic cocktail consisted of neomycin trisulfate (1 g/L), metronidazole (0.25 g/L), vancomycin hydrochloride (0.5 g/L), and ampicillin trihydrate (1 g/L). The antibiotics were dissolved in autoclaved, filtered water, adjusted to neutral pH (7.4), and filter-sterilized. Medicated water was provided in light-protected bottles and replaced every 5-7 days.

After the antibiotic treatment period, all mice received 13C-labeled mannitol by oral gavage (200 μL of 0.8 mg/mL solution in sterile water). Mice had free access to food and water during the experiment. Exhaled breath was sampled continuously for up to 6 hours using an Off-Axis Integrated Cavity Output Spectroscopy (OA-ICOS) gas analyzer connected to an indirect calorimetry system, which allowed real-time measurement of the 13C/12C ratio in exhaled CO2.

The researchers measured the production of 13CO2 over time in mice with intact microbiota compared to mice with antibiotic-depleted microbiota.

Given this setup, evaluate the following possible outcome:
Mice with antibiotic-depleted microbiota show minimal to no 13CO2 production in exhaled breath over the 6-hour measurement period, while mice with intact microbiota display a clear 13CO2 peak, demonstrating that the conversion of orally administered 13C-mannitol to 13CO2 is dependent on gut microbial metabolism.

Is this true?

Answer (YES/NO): YES